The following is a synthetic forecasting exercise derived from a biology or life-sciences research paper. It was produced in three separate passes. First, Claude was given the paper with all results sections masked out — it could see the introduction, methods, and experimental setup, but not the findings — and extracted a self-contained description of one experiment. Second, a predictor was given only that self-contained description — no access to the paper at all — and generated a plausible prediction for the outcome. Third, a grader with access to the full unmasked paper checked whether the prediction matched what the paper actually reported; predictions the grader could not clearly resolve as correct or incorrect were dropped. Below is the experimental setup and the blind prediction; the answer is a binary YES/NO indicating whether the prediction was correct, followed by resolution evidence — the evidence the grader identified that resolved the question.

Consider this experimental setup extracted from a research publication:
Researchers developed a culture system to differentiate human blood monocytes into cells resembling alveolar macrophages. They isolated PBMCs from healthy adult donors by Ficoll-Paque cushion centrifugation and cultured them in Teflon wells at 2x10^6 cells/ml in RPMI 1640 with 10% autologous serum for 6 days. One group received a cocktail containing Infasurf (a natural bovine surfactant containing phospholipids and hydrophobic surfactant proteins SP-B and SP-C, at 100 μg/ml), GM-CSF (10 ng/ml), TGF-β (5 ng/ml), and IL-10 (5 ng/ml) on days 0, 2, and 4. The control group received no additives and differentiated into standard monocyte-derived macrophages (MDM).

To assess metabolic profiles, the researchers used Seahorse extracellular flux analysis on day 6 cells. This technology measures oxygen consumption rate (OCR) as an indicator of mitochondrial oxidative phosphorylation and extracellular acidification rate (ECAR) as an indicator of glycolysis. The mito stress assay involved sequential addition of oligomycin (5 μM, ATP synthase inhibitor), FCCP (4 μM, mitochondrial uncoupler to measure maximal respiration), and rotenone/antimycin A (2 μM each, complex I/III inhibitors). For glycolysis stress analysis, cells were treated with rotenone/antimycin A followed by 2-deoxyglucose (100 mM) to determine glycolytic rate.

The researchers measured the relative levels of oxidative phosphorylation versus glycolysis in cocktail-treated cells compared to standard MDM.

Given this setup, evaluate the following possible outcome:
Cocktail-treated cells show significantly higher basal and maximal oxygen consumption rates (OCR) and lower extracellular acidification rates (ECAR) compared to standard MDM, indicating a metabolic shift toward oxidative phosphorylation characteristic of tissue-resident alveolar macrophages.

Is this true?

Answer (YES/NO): YES